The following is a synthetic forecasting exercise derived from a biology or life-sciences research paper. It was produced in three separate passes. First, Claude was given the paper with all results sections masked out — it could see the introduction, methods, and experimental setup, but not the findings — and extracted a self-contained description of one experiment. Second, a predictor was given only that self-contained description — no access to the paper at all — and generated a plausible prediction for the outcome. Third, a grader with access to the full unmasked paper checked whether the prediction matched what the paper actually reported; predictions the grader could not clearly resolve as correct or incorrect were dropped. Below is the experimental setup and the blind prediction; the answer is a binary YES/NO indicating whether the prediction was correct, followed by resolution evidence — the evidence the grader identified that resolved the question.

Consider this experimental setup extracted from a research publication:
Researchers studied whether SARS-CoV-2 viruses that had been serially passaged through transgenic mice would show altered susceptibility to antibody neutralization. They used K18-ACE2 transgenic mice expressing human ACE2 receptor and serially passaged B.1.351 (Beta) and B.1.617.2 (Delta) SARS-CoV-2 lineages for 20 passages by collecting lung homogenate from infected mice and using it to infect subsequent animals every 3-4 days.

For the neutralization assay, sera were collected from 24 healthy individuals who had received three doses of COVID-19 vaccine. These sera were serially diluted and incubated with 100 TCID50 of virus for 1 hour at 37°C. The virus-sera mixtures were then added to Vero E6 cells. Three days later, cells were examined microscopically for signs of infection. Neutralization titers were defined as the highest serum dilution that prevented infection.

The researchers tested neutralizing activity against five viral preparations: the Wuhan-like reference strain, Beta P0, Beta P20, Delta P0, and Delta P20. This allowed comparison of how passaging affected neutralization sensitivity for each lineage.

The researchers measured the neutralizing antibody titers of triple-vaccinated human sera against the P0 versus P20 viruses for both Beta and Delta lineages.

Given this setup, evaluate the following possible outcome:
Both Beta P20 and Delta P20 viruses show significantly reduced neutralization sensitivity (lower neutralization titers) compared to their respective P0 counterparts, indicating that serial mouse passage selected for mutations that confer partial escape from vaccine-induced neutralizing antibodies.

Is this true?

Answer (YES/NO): NO